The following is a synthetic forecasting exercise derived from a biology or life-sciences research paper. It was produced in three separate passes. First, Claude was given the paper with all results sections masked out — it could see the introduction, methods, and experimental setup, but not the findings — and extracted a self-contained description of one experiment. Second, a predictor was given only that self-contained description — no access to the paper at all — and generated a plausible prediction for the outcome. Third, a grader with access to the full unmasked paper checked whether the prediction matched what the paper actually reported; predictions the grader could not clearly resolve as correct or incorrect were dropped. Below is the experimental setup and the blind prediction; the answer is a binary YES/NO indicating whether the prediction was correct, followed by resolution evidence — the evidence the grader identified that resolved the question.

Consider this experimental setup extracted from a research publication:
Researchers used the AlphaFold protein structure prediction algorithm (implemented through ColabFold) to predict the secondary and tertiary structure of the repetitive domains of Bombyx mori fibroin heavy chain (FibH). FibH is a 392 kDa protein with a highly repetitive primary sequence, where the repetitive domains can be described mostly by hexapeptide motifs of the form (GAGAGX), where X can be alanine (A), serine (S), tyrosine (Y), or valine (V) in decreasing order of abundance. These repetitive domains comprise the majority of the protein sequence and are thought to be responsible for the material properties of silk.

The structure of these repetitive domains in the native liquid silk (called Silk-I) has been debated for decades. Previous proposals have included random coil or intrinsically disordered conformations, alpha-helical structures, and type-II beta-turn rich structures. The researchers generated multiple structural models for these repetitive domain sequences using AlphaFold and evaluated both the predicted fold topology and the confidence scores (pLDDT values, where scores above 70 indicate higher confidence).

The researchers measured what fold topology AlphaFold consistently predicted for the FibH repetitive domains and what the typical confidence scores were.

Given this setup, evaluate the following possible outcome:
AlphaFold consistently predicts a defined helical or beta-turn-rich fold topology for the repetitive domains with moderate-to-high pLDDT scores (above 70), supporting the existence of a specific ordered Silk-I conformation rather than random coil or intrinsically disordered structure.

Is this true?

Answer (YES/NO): NO